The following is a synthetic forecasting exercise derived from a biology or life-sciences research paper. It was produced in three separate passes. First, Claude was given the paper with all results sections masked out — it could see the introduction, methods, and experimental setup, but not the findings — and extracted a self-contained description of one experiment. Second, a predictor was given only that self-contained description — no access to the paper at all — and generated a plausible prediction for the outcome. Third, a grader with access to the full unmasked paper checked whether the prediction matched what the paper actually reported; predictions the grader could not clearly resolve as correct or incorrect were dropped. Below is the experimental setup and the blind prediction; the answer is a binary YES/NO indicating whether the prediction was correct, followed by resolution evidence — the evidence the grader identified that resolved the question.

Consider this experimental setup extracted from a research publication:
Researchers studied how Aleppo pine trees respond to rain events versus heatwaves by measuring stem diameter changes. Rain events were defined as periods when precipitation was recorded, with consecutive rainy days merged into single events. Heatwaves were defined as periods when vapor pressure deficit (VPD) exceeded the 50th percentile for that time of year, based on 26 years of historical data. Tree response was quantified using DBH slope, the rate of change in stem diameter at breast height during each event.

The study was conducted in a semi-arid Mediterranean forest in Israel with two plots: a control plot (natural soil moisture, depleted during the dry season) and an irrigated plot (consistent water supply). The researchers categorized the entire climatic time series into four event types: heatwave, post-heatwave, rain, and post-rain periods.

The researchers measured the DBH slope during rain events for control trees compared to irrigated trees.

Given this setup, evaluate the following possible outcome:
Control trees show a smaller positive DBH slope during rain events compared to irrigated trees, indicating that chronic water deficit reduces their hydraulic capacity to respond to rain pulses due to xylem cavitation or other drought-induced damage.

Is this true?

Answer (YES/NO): NO